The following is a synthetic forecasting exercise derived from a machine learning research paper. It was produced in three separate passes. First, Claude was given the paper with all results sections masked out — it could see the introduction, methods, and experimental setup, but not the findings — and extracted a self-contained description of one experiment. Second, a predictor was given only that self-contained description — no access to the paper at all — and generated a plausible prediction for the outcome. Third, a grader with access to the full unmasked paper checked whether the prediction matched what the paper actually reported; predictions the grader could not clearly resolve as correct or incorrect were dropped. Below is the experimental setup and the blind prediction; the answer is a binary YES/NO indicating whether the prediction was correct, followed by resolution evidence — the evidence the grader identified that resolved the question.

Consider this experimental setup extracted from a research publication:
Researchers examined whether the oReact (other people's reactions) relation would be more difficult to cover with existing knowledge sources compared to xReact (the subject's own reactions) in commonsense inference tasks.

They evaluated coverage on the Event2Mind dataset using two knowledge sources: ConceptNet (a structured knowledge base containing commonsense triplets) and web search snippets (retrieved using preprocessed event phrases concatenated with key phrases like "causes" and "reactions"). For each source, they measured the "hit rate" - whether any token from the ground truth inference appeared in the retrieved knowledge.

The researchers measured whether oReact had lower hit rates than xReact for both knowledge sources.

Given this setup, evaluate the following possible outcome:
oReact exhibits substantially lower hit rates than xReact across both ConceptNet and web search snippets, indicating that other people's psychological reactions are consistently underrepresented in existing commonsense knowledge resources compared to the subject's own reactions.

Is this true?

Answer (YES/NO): NO